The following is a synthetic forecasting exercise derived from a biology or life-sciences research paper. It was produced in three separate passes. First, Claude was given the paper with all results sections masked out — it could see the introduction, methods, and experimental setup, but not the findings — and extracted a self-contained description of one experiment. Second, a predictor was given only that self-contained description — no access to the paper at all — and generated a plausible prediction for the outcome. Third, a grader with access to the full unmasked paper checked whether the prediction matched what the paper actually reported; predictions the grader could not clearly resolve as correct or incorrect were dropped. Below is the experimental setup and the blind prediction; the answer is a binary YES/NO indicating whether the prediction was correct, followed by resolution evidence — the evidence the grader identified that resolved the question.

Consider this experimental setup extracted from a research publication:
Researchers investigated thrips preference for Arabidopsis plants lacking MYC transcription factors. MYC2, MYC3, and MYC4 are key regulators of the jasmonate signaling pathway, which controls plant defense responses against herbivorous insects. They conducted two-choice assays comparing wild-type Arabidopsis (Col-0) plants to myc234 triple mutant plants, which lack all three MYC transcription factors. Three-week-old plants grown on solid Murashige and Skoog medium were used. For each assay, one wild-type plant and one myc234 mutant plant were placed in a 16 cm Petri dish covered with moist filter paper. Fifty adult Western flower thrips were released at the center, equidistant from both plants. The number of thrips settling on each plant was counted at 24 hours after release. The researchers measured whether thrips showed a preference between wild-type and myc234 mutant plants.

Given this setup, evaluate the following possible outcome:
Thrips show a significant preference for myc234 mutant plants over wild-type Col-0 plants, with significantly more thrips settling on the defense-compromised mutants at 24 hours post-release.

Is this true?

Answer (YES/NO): YES